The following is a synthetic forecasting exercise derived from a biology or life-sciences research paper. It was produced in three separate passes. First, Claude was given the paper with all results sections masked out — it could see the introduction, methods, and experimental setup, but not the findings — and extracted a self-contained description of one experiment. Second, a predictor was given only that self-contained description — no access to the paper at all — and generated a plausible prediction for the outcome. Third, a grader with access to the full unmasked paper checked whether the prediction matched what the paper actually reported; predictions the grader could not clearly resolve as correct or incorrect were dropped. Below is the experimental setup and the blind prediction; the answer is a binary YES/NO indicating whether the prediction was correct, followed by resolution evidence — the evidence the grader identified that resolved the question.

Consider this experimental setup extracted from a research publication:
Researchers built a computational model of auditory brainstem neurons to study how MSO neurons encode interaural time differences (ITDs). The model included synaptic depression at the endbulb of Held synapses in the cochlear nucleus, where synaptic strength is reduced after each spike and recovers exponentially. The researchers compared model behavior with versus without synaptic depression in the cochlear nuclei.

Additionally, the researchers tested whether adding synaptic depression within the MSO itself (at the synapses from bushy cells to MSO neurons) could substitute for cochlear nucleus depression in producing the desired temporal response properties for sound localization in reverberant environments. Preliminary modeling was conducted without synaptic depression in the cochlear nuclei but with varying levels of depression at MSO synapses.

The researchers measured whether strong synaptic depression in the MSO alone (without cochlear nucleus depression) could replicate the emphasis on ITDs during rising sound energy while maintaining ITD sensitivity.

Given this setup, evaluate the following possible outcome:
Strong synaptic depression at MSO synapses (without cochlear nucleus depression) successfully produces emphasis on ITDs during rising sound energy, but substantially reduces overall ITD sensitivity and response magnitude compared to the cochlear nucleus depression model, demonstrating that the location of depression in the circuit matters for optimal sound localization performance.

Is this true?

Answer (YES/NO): NO